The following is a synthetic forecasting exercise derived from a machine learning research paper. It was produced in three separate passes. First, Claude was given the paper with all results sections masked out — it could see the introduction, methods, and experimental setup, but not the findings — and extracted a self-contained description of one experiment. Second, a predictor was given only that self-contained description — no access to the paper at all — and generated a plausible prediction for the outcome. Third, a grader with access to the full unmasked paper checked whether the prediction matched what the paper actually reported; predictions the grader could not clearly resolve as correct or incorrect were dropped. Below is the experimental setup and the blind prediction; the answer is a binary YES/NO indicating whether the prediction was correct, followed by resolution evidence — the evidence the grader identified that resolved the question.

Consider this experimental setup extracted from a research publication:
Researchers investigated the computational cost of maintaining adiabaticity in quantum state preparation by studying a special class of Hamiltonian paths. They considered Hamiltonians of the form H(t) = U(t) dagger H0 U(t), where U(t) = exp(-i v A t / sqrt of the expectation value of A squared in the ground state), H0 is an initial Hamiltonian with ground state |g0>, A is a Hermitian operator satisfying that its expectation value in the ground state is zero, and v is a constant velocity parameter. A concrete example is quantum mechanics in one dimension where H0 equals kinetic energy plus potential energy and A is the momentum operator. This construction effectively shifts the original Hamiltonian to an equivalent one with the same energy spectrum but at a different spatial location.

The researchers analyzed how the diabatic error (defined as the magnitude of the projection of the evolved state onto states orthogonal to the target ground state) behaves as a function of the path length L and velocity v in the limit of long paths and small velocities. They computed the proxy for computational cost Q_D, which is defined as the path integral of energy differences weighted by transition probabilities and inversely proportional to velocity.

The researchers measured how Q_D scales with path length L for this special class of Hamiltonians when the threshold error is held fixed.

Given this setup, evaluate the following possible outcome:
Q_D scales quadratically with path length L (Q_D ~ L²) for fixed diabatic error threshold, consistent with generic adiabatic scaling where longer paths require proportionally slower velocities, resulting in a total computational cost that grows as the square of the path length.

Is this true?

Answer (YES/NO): NO